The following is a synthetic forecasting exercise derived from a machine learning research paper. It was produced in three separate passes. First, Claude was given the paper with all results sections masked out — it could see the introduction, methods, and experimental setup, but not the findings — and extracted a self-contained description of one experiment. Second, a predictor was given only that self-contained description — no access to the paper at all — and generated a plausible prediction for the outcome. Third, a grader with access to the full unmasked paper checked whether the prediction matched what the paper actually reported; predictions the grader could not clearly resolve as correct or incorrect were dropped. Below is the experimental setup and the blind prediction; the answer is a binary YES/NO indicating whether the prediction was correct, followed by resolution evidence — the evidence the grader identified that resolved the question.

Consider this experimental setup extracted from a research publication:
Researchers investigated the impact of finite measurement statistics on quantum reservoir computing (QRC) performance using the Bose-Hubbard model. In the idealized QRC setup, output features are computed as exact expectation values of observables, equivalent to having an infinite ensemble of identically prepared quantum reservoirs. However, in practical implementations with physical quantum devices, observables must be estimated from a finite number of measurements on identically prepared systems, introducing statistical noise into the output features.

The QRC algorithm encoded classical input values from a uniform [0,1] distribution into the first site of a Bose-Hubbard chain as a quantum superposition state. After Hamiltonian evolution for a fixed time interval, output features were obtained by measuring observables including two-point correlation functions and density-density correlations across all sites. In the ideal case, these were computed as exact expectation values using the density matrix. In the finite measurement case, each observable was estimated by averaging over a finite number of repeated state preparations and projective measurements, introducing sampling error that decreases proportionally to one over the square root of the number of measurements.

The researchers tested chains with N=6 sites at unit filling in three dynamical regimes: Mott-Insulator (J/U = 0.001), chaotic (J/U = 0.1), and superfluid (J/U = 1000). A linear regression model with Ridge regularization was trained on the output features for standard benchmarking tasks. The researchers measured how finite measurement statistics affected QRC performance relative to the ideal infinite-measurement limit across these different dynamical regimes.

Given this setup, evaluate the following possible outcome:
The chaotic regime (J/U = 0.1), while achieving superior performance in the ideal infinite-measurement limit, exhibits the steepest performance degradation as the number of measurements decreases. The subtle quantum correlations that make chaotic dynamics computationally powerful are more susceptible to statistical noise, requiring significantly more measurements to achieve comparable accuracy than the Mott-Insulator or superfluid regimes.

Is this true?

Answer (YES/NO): NO